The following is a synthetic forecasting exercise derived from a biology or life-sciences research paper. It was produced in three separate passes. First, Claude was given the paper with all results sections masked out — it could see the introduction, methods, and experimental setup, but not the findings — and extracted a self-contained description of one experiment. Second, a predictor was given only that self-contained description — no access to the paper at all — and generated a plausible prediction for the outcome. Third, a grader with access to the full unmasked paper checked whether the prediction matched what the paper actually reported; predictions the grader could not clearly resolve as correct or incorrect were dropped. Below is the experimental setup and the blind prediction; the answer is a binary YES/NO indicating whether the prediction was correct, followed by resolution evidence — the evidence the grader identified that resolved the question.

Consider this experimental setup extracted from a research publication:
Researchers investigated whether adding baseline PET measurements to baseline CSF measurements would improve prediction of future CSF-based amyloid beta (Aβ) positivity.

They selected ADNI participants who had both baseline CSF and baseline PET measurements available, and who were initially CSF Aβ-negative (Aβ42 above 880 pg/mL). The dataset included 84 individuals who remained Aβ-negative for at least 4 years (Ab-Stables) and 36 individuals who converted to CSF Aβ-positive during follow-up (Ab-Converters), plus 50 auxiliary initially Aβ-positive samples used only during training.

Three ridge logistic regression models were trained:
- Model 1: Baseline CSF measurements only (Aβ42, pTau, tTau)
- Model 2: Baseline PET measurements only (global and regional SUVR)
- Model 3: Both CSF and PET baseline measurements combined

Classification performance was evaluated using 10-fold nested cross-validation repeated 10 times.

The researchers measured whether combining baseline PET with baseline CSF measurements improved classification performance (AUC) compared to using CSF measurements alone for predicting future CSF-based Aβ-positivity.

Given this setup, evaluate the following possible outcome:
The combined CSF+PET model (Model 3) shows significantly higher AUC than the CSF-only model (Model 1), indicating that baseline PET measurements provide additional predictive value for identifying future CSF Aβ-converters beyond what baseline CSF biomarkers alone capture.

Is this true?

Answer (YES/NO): NO